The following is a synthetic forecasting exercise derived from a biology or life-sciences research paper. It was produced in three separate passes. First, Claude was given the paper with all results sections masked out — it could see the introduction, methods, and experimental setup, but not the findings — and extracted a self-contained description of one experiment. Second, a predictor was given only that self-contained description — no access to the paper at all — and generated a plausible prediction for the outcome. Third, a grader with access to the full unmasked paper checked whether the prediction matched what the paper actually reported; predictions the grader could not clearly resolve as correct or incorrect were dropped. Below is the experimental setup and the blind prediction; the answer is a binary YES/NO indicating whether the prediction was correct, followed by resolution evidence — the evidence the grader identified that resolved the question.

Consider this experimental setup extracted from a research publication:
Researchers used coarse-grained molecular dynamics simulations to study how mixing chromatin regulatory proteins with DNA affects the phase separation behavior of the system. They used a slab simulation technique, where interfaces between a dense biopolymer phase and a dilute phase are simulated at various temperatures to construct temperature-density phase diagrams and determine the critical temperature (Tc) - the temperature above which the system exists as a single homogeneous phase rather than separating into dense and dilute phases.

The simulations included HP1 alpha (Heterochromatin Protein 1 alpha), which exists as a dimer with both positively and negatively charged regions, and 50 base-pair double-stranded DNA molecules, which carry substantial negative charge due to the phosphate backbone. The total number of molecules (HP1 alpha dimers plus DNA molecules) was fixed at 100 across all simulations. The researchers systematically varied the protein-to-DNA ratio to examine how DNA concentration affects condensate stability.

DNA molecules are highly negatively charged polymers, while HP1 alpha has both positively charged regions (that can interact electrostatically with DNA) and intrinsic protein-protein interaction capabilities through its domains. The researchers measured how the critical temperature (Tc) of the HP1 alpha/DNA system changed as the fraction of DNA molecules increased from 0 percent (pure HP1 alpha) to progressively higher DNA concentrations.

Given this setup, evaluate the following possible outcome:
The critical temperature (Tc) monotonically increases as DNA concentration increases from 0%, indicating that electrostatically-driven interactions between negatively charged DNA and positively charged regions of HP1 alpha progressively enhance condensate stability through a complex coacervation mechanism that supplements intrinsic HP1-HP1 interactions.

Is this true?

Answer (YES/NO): NO